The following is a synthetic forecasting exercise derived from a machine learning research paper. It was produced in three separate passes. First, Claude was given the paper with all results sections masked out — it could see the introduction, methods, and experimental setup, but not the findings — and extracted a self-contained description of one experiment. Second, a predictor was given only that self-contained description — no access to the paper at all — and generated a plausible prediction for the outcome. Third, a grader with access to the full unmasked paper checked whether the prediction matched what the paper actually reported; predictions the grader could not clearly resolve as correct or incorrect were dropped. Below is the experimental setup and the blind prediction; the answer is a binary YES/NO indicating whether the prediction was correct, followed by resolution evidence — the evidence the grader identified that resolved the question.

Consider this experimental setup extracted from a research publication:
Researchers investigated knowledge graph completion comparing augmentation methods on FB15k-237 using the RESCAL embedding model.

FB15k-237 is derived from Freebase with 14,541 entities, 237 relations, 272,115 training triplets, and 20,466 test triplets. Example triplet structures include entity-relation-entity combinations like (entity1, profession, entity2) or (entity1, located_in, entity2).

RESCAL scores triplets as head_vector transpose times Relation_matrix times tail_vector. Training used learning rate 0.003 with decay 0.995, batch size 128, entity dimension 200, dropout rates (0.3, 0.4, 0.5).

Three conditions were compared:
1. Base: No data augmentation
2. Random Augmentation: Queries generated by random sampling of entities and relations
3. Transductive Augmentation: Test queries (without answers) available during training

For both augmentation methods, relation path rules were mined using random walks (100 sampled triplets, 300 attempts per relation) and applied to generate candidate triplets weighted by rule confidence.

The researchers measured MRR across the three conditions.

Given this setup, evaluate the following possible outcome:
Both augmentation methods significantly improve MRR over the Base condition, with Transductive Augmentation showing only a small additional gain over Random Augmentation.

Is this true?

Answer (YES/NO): NO